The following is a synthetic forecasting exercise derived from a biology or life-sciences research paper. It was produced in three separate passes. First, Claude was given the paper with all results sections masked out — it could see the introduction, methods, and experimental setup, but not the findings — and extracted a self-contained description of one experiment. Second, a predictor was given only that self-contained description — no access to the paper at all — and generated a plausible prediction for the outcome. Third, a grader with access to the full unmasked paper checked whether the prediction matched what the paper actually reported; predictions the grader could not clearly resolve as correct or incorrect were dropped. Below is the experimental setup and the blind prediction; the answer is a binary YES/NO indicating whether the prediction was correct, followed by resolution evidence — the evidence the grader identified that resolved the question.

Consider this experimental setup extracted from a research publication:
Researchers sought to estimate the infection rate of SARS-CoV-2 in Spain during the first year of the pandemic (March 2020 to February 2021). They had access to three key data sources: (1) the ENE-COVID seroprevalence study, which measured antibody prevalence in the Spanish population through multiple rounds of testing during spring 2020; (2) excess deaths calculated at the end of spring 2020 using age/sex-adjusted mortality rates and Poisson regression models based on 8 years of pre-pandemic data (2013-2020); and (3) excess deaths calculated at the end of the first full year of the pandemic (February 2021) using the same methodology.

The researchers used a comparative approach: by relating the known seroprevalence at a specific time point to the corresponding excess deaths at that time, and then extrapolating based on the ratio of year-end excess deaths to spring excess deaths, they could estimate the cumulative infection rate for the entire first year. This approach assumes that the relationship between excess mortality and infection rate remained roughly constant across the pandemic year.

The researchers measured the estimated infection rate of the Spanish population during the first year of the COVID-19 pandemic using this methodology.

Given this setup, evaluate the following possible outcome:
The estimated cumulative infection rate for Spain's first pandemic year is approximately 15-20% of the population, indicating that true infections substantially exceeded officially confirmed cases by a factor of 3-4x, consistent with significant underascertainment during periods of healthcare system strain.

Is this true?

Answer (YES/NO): YES